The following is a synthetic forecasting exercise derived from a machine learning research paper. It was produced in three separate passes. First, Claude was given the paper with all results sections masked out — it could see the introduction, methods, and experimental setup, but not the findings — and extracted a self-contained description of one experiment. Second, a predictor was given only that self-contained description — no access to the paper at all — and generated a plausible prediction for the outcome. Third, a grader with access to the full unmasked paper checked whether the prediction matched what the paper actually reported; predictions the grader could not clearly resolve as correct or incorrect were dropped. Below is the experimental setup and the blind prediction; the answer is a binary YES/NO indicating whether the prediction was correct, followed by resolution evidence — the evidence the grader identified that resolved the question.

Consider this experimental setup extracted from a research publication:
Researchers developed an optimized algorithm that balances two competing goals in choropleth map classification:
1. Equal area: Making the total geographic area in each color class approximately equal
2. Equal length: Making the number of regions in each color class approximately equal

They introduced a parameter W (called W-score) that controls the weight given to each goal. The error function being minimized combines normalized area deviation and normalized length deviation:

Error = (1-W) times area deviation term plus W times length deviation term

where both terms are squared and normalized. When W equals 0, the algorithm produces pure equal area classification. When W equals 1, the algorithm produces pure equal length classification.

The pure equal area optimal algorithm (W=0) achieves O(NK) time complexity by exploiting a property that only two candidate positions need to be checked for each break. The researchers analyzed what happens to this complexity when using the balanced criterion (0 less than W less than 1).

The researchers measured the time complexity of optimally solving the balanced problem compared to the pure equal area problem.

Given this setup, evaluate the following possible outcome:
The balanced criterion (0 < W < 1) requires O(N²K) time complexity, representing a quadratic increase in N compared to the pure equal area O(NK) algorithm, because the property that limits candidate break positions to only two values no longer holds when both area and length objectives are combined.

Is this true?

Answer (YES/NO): YES